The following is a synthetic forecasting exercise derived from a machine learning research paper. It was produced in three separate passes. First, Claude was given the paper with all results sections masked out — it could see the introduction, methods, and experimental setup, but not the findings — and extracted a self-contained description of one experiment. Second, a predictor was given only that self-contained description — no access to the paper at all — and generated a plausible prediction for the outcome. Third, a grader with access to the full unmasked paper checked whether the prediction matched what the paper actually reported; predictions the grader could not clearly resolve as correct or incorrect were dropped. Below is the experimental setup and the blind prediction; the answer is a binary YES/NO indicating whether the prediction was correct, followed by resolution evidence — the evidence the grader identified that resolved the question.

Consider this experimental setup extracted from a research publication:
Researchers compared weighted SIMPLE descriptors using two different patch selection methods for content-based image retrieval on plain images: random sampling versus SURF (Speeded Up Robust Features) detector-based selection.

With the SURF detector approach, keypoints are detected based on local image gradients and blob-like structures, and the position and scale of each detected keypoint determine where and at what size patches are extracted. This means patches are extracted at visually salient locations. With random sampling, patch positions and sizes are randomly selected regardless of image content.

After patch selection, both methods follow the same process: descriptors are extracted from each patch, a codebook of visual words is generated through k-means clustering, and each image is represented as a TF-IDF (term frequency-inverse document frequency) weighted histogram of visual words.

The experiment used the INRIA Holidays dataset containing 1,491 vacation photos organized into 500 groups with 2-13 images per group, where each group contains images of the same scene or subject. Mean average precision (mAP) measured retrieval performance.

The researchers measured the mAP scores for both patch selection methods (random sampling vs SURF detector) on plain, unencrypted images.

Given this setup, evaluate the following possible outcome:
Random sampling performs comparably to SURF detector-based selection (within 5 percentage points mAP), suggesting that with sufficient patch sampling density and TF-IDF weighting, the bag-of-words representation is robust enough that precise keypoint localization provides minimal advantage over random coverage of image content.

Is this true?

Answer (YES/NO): NO